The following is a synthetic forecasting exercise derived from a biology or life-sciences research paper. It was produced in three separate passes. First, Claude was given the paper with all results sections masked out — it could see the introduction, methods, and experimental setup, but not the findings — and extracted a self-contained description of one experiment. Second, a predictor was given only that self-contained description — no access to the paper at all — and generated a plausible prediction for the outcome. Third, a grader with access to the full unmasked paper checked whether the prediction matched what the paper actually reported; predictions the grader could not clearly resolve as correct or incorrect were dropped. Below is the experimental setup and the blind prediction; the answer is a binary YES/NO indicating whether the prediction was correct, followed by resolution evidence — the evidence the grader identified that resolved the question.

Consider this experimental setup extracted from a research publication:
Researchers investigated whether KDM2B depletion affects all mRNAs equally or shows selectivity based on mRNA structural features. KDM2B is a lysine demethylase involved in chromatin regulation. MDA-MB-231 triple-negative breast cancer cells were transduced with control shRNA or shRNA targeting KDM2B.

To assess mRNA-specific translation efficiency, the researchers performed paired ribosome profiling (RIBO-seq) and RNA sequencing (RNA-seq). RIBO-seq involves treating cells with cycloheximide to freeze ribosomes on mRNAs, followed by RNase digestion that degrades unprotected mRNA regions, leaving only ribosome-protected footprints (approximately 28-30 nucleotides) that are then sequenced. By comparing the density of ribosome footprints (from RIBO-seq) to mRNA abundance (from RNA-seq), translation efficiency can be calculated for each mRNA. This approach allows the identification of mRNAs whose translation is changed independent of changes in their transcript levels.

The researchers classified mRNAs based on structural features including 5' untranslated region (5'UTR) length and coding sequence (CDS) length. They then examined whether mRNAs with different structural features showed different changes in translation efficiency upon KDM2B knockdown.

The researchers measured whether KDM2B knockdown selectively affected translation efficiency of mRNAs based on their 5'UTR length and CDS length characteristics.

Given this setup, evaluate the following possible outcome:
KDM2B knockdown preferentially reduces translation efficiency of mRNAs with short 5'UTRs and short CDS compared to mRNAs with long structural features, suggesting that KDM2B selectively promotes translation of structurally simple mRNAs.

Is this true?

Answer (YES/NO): YES